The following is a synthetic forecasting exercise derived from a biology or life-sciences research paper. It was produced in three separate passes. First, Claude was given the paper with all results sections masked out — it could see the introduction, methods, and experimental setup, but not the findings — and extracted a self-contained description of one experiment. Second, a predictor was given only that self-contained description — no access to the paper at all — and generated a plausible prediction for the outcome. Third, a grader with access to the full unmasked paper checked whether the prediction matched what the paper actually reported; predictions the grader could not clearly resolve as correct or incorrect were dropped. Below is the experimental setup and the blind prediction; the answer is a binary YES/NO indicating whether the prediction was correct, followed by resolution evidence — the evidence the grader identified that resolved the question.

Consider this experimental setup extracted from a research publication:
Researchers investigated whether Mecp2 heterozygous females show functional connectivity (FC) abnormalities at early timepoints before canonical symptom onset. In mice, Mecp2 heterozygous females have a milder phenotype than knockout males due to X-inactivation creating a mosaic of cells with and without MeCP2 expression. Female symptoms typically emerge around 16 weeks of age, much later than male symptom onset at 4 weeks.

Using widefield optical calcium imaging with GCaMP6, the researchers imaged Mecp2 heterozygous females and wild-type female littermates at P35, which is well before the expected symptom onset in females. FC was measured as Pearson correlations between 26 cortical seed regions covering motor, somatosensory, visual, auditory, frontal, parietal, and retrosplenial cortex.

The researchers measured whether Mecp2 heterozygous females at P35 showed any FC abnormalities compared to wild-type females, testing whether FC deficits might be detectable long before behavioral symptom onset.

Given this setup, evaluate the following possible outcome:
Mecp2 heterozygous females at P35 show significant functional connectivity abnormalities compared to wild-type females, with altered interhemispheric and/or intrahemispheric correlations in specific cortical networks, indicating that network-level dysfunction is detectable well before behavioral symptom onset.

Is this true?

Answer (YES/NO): YES